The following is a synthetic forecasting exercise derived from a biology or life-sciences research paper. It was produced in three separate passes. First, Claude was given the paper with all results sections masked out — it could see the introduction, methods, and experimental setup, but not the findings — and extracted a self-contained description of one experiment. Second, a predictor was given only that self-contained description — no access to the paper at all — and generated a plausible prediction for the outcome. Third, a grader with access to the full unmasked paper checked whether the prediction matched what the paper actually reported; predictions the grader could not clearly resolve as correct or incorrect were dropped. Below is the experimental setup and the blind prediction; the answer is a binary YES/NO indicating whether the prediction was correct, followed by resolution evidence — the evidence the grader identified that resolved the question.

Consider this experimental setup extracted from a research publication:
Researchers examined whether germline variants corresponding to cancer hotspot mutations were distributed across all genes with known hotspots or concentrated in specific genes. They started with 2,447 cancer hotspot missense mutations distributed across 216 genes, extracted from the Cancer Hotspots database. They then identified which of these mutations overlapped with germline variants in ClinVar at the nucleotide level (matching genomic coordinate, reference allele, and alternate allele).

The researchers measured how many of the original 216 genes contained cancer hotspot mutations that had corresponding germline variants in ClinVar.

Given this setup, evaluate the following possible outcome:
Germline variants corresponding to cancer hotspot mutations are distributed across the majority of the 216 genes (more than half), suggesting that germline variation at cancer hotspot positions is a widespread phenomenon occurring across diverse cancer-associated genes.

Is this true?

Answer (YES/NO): NO